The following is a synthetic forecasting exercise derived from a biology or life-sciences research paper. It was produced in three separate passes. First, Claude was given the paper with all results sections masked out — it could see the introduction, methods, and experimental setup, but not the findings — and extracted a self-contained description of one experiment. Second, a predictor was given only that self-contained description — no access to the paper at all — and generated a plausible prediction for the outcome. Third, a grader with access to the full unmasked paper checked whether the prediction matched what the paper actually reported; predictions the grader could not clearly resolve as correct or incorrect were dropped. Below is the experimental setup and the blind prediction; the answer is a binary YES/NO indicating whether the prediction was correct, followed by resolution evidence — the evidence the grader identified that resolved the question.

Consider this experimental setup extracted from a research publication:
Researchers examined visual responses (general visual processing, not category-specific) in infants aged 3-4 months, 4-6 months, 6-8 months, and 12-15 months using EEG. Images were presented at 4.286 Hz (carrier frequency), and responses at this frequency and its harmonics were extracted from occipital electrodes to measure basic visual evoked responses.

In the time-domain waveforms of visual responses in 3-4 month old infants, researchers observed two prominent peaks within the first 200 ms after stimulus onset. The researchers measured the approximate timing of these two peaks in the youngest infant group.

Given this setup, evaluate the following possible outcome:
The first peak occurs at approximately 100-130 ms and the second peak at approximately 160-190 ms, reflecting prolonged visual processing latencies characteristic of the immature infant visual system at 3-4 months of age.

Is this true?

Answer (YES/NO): NO